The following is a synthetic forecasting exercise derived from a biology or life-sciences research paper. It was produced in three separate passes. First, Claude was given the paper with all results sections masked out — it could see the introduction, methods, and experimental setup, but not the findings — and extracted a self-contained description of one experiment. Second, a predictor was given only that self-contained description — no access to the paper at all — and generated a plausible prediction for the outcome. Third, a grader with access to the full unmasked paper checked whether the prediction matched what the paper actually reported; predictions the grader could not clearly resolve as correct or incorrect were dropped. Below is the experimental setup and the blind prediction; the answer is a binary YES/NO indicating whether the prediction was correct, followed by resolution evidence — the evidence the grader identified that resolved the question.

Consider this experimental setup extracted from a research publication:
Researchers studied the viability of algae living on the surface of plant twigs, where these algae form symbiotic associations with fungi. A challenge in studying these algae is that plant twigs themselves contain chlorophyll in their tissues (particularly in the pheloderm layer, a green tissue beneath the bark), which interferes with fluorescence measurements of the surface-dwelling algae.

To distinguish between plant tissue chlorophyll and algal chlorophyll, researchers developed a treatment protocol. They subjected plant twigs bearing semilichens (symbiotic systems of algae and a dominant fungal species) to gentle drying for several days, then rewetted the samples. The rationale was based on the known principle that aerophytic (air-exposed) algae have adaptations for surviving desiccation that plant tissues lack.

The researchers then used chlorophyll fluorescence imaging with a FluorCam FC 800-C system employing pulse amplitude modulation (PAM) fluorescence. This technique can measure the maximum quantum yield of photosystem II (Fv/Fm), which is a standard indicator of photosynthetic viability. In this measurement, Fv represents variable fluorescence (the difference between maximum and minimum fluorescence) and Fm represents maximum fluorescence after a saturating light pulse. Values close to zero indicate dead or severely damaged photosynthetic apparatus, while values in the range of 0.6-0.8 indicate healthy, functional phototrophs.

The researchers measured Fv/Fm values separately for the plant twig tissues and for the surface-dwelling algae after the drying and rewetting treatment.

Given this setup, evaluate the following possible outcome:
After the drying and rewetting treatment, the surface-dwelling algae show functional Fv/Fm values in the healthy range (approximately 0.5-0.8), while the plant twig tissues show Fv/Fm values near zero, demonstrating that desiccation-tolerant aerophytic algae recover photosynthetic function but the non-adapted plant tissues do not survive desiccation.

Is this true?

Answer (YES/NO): YES